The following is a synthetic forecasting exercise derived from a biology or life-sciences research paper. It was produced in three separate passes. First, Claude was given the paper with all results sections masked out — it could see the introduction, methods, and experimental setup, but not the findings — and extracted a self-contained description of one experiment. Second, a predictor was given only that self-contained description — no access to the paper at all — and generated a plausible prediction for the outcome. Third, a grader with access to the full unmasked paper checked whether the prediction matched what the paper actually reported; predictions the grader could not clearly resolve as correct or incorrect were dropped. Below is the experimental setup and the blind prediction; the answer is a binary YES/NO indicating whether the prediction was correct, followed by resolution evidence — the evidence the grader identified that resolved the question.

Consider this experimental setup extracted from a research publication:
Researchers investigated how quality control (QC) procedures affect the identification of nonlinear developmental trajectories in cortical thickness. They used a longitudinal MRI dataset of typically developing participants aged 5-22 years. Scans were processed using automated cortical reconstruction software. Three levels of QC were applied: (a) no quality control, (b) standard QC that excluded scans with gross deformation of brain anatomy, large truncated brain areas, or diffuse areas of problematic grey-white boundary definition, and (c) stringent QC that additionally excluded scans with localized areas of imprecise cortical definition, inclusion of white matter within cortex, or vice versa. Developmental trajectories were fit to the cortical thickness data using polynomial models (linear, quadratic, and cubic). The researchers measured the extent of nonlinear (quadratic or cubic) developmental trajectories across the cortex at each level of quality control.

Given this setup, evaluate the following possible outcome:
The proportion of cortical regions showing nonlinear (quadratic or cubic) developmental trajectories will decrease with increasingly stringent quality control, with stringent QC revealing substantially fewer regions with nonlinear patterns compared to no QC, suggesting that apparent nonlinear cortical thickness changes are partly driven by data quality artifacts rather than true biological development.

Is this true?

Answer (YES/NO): YES